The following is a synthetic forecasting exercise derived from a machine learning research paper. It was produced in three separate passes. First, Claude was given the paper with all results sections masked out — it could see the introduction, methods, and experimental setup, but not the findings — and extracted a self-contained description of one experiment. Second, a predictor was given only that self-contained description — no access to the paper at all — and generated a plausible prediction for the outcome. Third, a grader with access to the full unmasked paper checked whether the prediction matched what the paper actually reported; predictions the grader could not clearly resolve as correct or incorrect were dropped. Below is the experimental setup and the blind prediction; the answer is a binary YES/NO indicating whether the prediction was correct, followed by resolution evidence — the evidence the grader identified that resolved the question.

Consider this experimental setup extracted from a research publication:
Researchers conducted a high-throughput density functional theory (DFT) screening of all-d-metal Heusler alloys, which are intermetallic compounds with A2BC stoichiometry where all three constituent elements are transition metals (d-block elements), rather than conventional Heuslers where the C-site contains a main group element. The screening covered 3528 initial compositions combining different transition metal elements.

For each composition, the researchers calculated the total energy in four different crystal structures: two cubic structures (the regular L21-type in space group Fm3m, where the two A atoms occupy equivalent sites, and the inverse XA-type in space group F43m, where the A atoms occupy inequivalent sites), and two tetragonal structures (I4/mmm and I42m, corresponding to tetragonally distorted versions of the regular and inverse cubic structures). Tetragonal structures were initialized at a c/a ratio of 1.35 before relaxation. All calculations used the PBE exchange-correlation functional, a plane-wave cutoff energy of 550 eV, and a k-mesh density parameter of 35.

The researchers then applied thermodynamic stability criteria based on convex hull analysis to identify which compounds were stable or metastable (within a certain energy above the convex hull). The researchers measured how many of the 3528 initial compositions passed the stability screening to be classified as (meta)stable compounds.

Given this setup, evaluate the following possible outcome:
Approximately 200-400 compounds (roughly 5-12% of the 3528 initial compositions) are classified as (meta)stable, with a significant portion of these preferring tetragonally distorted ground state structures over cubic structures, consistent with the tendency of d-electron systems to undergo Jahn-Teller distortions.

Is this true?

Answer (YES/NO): NO